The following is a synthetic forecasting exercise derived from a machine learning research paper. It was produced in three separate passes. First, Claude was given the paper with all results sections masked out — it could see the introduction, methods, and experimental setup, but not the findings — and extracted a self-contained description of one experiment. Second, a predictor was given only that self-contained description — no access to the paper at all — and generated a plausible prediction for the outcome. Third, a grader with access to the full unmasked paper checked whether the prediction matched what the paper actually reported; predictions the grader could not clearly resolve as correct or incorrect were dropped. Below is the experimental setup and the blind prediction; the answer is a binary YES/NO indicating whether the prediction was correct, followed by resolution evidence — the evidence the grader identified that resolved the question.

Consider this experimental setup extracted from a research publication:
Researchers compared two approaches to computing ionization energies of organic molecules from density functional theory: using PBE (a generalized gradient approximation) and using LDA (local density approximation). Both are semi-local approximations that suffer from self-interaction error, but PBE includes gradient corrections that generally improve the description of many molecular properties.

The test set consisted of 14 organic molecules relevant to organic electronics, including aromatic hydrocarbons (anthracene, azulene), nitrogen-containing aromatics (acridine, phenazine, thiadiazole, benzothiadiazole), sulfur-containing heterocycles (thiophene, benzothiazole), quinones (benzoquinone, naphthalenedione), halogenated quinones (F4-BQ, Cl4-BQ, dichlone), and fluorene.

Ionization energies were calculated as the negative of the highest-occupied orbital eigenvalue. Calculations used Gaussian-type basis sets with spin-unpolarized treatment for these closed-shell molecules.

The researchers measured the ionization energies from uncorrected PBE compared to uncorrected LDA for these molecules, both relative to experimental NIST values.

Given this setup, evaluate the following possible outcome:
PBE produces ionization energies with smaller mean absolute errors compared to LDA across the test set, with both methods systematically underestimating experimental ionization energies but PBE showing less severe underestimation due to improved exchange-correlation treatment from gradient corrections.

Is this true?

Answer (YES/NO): NO